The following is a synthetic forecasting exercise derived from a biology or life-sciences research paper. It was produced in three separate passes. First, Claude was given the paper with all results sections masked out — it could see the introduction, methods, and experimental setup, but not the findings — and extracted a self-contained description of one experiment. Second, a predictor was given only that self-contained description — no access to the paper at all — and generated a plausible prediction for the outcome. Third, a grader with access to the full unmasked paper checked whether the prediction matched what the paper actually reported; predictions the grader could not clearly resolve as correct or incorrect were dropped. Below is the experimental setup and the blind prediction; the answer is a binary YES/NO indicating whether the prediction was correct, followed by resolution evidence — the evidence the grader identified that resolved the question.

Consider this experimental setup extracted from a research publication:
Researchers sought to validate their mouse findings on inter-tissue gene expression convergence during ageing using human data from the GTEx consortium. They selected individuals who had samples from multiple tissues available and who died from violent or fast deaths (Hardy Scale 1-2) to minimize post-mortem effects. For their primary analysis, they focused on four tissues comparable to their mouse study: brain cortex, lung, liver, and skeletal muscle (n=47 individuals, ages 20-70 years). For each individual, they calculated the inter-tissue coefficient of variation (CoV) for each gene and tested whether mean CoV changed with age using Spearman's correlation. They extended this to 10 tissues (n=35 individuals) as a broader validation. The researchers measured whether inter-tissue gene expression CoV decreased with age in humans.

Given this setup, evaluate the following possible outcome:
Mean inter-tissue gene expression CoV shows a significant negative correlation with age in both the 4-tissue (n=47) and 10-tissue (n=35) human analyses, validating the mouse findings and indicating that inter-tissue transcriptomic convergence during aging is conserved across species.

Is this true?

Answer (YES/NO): NO